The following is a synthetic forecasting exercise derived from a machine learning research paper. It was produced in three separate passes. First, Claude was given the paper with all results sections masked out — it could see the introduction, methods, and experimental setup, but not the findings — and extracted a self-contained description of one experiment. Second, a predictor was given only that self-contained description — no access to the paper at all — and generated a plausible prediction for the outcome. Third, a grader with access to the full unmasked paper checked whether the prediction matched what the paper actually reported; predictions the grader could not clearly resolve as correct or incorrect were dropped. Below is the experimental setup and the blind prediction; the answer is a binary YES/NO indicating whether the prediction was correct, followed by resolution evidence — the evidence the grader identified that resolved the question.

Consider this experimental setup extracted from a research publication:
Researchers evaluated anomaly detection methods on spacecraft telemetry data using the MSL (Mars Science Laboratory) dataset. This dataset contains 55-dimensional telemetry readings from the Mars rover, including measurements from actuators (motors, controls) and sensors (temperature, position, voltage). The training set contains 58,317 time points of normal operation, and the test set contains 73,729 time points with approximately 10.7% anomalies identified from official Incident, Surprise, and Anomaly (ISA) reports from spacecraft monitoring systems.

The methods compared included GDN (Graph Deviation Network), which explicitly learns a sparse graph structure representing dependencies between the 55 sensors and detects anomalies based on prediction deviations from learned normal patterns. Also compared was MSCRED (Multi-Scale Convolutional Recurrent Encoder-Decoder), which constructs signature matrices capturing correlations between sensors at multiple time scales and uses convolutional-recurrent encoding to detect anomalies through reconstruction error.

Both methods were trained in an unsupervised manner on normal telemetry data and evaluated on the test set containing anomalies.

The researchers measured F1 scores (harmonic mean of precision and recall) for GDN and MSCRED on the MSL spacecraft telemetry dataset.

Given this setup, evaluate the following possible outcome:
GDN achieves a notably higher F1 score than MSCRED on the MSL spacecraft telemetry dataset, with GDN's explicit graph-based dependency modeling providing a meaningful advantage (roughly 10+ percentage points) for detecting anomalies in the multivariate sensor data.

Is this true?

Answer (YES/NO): NO